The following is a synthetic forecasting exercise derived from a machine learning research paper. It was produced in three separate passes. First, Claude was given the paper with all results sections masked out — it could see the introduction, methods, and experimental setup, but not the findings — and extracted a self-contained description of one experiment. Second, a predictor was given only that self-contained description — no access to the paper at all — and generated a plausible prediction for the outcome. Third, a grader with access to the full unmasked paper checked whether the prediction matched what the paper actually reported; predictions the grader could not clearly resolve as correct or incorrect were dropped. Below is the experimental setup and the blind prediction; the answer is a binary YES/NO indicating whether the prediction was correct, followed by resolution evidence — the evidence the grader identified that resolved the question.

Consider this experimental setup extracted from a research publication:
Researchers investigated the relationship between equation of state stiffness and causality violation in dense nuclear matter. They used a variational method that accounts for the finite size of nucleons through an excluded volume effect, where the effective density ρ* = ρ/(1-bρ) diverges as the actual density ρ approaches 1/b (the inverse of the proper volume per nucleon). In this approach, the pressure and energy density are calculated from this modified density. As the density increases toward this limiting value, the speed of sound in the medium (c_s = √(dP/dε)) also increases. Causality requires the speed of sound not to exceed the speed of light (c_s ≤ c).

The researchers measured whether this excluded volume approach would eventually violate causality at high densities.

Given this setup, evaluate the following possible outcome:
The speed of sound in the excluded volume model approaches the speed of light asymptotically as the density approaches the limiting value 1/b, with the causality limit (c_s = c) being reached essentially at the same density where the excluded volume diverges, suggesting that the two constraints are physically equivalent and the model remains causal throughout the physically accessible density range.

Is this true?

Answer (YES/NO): NO